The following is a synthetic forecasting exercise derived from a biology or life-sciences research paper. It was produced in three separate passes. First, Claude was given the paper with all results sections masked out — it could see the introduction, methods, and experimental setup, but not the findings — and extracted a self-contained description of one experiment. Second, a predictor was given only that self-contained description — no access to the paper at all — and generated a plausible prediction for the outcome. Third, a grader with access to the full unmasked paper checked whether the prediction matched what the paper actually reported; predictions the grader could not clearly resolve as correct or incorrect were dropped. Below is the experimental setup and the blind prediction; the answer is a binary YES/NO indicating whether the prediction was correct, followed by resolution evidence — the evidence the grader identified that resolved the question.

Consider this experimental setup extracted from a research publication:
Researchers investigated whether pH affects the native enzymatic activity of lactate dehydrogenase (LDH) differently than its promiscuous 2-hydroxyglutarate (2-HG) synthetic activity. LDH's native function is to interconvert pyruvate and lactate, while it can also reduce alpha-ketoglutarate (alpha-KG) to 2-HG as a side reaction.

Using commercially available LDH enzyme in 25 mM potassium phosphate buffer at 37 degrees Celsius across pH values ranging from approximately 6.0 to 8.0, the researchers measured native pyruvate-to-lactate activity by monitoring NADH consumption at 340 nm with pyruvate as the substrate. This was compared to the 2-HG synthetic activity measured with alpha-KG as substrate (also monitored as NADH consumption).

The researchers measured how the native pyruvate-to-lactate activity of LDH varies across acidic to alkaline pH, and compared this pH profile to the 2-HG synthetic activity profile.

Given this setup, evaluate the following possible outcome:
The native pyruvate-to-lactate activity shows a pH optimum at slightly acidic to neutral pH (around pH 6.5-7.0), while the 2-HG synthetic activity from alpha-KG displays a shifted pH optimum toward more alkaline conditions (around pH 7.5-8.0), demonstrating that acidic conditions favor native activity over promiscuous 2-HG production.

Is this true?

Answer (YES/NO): NO